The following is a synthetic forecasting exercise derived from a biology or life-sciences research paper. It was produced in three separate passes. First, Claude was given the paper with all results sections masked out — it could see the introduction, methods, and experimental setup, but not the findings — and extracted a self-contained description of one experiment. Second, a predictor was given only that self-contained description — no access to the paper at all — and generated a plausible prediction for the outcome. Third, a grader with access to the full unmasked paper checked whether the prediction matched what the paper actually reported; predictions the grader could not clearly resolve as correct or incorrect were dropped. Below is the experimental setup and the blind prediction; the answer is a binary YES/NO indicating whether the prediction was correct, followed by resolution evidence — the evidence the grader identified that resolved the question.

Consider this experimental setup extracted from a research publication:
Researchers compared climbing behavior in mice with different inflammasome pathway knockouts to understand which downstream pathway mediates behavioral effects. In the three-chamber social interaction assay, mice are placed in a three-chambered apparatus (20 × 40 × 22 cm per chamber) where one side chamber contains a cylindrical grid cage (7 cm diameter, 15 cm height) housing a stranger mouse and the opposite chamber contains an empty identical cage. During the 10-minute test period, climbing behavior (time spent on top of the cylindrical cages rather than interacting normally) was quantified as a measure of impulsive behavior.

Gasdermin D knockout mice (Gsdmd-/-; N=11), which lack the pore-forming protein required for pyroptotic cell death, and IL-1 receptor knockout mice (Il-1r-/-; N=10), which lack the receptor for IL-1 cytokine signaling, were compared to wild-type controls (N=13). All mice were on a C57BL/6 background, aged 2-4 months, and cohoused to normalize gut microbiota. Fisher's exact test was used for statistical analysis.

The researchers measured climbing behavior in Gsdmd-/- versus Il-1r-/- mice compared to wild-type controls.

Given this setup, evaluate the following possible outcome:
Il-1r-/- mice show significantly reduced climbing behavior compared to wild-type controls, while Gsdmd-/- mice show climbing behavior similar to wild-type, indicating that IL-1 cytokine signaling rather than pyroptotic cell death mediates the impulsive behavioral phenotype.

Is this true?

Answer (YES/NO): NO